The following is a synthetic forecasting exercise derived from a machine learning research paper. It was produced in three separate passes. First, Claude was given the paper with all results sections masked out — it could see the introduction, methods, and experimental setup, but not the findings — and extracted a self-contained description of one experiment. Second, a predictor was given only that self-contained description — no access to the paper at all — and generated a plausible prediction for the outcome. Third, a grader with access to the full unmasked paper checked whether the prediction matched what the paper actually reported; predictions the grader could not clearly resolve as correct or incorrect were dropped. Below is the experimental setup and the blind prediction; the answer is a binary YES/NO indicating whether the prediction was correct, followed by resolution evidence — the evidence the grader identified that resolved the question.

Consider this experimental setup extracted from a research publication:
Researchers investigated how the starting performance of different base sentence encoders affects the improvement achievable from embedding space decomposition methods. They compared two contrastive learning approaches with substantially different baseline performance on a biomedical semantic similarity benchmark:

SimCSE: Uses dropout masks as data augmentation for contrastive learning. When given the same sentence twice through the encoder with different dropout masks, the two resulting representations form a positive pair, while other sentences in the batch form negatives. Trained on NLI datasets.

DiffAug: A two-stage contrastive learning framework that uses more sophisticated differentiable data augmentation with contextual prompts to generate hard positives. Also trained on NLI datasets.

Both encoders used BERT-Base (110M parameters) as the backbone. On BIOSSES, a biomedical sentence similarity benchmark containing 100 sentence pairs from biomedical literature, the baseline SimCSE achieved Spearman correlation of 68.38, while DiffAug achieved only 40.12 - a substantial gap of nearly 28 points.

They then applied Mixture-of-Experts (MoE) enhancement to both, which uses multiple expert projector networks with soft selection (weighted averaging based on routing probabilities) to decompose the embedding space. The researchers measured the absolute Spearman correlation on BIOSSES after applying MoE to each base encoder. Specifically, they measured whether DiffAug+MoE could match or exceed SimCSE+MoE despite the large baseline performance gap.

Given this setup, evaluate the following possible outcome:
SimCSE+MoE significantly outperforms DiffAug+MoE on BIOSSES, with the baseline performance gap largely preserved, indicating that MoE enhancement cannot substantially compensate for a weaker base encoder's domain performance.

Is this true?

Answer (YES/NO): NO